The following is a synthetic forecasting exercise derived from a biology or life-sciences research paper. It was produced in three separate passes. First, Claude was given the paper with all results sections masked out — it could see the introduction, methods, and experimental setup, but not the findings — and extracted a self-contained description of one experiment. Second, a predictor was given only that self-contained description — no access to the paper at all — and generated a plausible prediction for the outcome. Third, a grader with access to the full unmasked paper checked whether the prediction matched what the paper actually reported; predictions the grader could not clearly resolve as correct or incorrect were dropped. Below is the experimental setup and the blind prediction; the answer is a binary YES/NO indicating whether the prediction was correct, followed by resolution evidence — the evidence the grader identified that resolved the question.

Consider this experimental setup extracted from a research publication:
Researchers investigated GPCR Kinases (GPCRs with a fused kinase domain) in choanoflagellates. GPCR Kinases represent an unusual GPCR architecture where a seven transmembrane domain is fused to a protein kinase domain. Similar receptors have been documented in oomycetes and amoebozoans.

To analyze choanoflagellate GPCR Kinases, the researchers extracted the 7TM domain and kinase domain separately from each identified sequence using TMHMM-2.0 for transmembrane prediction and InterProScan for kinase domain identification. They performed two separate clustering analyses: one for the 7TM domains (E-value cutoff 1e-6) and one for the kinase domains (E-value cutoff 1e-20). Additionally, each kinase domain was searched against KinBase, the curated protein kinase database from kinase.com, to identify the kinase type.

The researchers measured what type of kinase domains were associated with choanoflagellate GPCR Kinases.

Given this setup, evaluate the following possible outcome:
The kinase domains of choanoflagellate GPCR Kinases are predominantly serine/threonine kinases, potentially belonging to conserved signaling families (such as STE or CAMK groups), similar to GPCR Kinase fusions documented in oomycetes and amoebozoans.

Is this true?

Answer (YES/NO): NO